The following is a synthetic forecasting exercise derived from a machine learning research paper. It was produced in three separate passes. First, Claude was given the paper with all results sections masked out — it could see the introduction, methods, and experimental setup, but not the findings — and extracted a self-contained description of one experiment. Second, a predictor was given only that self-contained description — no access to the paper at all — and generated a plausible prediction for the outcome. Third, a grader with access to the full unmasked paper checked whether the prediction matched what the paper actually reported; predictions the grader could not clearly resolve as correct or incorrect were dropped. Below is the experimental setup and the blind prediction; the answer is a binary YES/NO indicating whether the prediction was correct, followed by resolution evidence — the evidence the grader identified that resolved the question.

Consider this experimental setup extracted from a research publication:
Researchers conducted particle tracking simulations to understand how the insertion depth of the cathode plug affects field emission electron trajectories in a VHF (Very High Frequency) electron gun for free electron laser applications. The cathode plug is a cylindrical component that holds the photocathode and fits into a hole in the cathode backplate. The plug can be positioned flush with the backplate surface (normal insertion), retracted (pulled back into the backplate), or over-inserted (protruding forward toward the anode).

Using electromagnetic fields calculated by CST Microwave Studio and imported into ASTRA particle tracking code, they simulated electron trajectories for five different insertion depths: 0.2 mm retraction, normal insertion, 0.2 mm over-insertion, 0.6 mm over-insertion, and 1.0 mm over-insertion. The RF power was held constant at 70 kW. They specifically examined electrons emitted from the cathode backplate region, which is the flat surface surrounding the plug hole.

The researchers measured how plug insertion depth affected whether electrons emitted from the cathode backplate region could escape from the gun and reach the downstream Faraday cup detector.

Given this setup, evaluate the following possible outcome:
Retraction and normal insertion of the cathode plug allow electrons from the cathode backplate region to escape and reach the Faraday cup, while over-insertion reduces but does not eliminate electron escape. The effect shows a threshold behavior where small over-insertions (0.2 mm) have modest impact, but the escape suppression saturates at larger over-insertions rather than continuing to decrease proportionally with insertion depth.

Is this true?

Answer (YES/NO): NO